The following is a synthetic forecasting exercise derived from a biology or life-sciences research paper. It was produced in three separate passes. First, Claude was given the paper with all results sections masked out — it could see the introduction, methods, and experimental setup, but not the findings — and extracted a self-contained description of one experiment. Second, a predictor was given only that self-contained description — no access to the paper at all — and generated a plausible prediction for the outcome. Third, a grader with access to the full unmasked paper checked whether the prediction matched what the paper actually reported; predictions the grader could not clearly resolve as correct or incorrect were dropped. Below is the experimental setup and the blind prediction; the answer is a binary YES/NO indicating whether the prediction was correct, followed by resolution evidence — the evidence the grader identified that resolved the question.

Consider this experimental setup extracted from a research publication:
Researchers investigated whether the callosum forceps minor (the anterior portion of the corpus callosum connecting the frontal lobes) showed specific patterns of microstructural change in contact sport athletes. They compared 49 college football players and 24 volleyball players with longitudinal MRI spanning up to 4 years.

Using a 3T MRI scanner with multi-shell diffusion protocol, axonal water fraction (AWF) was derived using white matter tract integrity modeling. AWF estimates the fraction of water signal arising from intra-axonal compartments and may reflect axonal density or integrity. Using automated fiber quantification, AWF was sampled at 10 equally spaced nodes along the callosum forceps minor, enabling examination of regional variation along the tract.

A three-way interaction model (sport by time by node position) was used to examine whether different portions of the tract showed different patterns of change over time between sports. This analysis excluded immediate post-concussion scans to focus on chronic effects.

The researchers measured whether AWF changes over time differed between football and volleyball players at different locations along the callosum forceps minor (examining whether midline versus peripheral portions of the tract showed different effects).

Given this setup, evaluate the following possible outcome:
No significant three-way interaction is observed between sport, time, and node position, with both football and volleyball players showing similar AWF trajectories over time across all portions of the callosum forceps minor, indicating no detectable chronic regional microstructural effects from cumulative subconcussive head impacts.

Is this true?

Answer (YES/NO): NO